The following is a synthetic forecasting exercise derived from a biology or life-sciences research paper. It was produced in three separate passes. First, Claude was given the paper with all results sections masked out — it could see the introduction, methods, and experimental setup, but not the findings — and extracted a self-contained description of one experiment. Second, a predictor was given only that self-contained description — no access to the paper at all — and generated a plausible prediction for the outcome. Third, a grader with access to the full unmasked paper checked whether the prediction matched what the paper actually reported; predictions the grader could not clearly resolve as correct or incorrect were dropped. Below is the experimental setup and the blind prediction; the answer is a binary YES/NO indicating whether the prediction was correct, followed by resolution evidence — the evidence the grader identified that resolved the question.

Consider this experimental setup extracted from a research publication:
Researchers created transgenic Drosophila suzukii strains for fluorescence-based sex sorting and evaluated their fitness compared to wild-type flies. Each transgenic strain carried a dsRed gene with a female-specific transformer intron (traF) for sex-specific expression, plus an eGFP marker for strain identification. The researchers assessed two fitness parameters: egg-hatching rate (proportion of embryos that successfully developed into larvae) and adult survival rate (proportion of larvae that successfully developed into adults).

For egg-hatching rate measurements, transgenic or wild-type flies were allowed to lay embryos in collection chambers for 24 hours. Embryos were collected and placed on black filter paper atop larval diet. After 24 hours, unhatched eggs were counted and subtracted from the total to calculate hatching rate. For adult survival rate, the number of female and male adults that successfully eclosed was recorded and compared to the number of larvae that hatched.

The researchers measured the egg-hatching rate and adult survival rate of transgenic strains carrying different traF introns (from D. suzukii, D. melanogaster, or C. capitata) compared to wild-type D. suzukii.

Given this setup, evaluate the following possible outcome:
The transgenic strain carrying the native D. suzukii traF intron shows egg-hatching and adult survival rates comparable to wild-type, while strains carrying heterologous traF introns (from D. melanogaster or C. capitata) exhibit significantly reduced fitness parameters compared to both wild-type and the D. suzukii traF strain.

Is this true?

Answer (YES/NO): NO